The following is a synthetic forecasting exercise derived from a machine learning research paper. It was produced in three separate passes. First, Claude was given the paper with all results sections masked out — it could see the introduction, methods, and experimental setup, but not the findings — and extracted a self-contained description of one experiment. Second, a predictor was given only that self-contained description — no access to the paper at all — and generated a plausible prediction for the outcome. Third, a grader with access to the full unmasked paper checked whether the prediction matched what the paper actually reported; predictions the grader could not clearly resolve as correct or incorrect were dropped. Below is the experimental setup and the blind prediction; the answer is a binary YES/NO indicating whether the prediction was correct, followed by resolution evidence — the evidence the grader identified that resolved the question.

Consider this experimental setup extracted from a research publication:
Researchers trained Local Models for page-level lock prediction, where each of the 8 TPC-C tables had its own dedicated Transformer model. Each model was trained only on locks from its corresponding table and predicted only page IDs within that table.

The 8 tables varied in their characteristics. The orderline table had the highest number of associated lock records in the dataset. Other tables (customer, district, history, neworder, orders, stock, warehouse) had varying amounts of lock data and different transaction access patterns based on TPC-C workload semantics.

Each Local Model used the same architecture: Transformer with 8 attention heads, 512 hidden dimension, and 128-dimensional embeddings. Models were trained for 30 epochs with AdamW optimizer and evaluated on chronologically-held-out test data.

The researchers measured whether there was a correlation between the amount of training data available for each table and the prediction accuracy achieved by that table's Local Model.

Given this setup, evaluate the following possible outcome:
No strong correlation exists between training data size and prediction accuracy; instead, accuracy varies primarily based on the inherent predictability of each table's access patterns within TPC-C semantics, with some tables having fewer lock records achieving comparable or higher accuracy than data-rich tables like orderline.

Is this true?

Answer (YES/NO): YES